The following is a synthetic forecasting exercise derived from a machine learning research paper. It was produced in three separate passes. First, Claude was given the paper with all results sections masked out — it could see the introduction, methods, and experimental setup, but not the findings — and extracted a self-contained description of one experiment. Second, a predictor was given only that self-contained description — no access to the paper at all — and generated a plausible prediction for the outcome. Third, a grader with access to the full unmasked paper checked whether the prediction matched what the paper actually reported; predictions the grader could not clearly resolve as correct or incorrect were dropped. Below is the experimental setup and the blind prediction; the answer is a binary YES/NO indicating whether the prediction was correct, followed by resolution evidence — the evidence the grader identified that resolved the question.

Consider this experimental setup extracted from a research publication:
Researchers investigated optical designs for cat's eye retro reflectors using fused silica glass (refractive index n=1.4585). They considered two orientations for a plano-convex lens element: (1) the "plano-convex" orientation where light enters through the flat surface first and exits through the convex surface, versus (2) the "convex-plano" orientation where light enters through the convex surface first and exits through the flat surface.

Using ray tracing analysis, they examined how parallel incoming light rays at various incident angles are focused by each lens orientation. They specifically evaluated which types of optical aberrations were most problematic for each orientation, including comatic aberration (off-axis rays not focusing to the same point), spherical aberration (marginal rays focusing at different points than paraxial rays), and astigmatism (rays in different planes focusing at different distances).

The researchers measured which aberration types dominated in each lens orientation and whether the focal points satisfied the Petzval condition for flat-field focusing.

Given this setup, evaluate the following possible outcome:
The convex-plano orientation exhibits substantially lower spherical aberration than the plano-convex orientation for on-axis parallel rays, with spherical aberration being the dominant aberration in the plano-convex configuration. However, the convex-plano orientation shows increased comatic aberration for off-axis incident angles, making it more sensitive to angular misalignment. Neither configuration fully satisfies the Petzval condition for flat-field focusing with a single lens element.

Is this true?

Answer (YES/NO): NO